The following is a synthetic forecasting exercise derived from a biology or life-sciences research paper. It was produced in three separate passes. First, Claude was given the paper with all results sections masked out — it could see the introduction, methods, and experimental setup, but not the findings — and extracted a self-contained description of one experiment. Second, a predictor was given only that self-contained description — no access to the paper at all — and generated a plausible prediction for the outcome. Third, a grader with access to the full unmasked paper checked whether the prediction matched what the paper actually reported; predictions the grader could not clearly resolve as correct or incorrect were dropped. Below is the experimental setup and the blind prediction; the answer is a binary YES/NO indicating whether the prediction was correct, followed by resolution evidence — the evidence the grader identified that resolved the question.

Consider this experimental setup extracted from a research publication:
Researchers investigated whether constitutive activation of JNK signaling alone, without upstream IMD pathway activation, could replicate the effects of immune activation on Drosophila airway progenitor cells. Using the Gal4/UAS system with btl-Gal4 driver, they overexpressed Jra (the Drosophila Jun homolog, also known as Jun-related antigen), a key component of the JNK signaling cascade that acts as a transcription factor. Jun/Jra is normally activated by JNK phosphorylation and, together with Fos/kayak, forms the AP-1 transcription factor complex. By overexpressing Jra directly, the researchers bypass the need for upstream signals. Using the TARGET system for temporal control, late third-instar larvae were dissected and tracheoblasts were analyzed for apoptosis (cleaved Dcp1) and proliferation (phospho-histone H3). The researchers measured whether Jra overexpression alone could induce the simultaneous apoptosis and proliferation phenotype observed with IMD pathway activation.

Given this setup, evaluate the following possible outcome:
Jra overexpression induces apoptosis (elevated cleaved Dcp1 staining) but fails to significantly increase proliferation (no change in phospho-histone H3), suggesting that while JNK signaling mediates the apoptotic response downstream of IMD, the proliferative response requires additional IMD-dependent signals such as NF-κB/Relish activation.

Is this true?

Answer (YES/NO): NO